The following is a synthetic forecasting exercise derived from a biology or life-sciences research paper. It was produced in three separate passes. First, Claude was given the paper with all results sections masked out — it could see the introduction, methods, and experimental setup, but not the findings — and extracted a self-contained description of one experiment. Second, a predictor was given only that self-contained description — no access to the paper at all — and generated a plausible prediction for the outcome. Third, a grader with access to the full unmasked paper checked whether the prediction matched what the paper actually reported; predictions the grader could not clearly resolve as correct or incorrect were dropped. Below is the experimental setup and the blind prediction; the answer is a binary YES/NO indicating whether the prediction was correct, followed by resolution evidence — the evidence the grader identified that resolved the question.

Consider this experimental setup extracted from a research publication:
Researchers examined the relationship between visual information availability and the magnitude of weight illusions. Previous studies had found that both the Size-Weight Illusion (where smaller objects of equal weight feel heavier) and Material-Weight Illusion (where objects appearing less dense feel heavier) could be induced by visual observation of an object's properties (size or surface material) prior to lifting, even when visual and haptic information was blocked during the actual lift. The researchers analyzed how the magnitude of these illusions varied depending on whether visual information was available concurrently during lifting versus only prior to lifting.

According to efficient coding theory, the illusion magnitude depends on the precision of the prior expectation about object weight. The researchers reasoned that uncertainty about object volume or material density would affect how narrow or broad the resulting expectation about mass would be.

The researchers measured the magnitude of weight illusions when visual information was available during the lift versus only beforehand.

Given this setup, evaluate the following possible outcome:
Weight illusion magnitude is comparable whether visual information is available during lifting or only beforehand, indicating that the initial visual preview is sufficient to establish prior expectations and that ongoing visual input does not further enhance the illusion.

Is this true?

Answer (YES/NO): NO